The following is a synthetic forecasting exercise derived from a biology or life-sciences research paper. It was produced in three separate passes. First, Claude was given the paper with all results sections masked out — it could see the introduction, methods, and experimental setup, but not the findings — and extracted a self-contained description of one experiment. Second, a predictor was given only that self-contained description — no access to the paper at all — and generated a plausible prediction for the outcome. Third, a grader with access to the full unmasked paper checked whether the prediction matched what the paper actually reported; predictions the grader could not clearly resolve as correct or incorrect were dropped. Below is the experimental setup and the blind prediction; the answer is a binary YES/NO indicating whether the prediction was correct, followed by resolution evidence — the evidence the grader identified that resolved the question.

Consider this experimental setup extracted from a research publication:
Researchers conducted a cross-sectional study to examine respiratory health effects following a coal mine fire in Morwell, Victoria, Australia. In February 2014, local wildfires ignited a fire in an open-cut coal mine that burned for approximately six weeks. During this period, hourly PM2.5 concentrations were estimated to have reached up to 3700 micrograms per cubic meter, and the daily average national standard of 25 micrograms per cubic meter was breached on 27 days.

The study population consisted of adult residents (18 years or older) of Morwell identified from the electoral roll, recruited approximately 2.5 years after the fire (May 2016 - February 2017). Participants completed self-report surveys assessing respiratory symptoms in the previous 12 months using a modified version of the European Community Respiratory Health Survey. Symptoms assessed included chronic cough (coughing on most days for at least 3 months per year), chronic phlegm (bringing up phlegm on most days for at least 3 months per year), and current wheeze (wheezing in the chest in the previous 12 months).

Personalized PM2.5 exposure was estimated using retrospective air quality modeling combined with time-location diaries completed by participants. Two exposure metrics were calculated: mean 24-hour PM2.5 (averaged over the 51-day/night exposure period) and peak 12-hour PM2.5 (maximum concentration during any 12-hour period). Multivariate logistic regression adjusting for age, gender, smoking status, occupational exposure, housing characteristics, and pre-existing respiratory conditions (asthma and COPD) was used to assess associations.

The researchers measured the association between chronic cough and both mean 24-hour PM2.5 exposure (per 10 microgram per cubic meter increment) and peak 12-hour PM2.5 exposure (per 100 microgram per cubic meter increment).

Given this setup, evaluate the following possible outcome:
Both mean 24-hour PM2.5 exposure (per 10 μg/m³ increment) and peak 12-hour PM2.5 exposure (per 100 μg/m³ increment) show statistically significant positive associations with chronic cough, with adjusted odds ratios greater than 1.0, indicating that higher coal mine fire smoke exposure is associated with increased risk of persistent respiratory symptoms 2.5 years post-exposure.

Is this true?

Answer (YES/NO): YES